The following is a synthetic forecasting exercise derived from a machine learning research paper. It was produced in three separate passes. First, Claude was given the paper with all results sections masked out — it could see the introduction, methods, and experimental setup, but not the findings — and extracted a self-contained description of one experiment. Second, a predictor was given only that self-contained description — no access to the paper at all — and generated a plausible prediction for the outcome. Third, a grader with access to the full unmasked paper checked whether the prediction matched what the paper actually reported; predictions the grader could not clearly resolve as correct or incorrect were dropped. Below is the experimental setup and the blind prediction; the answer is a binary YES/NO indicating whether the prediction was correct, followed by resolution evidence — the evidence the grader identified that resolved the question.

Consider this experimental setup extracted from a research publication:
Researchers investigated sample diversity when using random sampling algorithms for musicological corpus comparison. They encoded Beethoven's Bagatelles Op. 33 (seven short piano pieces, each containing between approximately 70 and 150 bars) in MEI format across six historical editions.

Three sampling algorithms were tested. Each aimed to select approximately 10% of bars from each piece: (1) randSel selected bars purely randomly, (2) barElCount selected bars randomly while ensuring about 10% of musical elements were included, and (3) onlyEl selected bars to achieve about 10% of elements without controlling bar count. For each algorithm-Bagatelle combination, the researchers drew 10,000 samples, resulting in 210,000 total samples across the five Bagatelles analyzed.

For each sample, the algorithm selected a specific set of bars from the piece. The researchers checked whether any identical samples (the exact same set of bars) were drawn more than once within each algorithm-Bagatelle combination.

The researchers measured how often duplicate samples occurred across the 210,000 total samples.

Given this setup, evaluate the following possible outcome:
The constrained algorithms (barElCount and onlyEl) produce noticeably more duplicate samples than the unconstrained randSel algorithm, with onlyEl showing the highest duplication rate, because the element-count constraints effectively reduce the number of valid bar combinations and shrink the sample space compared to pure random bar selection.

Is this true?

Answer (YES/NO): NO